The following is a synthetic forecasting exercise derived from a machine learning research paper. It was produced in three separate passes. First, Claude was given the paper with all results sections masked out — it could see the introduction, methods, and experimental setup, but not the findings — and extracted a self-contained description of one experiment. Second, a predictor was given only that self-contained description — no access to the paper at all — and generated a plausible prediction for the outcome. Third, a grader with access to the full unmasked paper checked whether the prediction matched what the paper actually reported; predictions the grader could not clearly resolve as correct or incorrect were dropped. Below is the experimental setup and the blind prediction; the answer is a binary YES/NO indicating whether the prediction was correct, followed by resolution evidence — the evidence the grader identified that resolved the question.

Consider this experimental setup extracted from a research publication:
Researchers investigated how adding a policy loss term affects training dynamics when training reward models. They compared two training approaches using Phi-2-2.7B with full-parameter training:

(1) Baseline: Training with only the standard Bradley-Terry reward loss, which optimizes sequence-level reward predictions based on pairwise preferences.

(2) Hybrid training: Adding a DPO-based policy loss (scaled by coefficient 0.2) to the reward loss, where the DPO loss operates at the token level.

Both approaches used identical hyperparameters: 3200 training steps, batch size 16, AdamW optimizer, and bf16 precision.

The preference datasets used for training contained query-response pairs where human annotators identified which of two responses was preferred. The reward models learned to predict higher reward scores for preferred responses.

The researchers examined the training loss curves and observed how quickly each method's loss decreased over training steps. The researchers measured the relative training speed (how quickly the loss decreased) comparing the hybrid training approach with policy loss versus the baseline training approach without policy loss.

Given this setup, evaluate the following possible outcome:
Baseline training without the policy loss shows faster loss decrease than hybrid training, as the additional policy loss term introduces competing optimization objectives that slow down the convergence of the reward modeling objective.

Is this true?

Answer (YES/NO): NO